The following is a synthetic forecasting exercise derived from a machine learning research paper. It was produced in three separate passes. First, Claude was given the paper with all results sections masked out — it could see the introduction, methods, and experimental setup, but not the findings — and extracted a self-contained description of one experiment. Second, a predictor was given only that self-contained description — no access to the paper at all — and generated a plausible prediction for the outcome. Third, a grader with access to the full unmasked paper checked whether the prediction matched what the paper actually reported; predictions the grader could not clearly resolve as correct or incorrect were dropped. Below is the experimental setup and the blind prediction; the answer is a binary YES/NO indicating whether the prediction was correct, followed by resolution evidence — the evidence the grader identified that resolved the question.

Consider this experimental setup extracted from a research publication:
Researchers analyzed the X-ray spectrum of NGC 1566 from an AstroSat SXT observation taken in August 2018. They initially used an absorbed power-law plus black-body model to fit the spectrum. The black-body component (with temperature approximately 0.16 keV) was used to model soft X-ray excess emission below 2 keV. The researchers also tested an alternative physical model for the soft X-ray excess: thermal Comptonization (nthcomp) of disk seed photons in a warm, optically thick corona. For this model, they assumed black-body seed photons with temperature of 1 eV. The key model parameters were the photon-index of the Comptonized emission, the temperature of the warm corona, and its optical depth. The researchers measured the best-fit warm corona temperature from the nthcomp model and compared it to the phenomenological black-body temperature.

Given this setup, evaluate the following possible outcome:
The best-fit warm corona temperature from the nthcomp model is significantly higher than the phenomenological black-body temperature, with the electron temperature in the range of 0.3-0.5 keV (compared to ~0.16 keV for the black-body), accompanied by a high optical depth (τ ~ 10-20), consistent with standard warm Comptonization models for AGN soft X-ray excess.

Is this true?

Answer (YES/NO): NO